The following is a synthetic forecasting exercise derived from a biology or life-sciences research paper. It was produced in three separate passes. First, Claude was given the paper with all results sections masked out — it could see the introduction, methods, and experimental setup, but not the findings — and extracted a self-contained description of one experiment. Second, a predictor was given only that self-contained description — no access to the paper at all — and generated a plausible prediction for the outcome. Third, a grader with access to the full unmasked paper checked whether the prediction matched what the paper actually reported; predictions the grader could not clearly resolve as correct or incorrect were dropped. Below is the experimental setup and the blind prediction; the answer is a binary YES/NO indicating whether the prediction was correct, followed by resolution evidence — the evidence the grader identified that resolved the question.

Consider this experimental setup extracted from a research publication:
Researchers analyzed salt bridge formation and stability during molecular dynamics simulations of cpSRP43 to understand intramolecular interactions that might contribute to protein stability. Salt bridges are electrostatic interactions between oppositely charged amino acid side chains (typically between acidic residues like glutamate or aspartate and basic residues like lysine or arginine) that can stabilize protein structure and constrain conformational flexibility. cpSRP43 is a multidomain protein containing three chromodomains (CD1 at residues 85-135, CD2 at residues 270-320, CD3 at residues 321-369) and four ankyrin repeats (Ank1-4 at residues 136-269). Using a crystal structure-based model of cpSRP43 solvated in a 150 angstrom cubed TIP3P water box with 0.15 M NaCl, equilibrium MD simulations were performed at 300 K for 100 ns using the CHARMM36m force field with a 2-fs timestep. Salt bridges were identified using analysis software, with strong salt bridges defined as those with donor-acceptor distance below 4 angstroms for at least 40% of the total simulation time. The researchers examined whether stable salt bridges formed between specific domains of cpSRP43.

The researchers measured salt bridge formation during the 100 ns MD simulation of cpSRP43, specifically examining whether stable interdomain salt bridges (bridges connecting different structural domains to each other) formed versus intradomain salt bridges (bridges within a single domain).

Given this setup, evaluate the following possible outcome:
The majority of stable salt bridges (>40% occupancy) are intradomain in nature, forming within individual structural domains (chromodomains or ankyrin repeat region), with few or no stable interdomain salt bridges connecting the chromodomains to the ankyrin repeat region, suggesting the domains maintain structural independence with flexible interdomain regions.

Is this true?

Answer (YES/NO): YES